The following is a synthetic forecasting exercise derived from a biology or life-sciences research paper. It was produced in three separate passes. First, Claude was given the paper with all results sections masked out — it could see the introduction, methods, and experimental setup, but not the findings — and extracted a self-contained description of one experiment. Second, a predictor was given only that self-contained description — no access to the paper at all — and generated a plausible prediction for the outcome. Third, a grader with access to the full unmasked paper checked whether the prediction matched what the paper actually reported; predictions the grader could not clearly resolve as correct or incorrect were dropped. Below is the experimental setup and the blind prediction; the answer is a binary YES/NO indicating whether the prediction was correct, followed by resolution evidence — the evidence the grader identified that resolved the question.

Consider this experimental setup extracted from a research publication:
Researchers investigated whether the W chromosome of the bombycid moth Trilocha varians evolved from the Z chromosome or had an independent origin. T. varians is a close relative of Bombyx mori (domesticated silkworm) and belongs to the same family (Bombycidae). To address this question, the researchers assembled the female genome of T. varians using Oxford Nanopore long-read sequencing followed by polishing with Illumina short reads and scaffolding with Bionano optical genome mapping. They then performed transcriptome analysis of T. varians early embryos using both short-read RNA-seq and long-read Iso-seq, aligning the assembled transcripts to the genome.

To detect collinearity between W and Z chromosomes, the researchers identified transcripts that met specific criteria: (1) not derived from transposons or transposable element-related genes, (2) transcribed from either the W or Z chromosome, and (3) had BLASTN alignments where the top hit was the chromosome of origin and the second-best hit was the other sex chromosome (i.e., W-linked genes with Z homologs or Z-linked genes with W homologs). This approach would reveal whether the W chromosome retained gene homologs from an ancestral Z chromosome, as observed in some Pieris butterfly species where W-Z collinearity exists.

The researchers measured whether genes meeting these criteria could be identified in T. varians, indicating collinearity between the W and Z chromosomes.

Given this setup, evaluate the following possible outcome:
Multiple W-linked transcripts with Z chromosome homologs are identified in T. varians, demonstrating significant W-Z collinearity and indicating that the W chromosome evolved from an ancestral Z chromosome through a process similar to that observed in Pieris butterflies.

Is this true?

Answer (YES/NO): NO